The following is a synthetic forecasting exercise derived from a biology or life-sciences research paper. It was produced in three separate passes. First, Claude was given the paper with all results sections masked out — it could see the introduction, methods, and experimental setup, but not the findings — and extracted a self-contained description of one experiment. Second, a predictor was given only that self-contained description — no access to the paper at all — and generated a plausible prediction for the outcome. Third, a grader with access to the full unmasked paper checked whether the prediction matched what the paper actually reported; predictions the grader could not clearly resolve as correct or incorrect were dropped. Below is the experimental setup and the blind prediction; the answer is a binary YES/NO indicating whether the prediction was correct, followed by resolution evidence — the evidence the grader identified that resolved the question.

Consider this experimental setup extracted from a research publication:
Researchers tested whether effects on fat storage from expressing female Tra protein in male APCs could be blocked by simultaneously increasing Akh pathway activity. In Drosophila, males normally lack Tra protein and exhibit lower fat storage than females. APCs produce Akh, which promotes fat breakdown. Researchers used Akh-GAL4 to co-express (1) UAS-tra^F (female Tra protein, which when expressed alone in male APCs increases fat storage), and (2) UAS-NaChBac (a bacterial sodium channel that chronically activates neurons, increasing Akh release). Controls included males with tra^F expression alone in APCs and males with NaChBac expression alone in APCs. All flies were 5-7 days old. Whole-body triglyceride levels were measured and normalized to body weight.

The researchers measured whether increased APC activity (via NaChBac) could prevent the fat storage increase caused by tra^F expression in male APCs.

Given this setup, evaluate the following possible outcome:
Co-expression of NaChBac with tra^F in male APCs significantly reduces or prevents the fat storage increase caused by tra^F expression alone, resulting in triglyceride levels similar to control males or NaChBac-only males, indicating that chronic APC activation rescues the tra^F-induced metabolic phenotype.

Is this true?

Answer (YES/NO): YES